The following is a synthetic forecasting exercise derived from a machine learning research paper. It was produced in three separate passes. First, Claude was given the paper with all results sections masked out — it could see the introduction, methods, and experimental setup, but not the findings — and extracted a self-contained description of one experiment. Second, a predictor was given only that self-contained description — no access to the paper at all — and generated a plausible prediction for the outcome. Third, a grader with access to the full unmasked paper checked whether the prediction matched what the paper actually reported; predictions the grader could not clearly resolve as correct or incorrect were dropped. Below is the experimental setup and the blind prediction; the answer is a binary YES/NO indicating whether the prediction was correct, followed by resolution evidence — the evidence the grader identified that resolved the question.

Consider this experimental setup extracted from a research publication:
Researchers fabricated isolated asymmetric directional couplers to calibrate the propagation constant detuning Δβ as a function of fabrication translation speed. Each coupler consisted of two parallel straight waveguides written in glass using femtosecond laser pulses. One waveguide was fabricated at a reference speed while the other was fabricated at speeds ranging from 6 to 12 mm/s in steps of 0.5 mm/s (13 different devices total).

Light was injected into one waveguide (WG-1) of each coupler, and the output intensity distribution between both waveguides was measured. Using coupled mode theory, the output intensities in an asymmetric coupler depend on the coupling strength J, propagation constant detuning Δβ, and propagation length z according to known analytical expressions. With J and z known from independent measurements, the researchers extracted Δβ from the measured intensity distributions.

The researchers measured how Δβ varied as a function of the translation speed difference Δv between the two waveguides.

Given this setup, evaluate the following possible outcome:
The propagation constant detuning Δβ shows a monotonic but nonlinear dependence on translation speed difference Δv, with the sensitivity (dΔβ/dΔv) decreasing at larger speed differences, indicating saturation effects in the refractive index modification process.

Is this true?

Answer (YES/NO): NO